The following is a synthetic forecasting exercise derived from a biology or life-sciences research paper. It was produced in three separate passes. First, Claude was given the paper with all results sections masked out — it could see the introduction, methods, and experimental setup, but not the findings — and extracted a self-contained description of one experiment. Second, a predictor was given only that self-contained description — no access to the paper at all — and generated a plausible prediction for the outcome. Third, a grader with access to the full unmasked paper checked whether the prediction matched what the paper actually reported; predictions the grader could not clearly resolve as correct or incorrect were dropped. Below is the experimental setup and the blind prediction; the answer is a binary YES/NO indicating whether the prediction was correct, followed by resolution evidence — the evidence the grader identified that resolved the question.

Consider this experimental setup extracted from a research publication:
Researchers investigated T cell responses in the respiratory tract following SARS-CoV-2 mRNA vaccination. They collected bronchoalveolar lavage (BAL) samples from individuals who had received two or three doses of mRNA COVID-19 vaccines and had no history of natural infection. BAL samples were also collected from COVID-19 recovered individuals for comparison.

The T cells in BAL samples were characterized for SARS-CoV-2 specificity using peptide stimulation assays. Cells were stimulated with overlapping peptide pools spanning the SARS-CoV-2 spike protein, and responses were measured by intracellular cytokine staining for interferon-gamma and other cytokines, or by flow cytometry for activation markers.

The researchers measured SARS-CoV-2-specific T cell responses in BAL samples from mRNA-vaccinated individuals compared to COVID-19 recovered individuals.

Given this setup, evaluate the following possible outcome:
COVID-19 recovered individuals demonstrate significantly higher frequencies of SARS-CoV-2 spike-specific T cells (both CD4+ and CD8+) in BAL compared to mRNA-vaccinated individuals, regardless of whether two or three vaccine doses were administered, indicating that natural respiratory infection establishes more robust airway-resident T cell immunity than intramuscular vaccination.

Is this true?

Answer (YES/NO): YES